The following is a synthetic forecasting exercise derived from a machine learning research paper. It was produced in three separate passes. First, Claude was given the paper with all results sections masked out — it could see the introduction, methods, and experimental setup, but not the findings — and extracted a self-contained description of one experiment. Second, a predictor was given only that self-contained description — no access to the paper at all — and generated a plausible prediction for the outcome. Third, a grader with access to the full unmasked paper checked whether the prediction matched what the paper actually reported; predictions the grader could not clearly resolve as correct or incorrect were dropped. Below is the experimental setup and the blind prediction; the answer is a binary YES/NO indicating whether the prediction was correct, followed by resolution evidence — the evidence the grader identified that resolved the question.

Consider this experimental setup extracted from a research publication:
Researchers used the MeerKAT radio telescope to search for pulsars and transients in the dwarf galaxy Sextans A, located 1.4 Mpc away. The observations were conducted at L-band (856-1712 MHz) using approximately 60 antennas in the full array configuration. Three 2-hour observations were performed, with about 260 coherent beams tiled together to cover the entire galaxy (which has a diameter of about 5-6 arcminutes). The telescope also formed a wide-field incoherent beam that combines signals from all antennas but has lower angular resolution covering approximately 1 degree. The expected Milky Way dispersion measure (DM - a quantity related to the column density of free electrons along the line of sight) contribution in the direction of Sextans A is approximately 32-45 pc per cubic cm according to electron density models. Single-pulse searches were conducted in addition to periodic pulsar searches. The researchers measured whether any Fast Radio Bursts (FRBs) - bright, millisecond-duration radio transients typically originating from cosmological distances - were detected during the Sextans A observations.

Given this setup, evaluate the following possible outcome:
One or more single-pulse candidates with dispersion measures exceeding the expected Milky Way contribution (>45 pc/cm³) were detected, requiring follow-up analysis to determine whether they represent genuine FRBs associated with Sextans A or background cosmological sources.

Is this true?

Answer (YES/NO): YES